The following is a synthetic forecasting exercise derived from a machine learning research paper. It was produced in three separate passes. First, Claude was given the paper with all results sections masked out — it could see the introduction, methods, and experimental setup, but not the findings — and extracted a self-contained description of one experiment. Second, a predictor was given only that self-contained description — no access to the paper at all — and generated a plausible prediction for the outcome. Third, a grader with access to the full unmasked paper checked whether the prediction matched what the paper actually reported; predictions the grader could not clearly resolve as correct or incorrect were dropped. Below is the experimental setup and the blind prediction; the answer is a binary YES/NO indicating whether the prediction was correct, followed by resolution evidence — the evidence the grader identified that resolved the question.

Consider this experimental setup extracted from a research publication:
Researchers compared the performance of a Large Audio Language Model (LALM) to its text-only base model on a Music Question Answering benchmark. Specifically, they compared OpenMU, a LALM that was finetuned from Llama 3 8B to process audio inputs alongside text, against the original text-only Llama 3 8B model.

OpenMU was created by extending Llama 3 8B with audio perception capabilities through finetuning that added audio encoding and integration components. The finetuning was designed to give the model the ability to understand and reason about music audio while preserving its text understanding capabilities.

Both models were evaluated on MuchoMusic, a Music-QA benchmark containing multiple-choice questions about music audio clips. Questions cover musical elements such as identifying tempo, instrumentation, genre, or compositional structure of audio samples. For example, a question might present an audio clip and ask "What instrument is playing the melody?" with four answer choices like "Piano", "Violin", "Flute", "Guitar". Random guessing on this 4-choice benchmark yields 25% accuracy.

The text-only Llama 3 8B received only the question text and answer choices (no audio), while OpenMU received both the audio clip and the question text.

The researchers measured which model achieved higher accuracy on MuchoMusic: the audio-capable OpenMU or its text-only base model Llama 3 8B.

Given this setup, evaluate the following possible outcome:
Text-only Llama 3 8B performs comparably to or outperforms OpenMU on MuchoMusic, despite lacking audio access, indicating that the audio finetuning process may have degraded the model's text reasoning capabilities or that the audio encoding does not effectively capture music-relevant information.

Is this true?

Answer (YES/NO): YES